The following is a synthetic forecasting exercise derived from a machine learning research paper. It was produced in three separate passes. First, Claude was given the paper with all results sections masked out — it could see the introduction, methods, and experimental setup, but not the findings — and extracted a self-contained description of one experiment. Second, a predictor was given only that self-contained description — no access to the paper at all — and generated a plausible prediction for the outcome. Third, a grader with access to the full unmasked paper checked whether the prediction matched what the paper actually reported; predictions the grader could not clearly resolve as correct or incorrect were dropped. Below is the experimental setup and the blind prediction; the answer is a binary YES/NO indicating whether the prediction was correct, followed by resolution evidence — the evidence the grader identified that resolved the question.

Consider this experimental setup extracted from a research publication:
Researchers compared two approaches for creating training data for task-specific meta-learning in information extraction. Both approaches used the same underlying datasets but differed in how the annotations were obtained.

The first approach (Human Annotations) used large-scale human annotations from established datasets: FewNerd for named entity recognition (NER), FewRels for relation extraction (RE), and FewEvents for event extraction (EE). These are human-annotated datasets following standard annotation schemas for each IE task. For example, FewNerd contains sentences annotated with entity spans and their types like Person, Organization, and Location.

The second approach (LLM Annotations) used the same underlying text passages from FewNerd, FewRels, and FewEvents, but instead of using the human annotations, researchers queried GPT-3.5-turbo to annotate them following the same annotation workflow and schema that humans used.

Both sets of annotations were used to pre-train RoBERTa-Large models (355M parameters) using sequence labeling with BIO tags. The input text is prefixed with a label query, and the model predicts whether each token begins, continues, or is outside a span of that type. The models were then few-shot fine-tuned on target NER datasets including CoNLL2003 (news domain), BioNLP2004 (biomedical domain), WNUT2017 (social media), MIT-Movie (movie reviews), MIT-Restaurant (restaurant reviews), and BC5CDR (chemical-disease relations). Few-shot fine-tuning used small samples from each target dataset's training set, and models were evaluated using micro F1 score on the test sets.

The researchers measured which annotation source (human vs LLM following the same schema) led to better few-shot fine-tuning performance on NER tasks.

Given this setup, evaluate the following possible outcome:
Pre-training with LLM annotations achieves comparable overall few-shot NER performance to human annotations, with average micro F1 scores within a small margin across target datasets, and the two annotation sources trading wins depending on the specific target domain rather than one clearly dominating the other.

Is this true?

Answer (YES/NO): NO